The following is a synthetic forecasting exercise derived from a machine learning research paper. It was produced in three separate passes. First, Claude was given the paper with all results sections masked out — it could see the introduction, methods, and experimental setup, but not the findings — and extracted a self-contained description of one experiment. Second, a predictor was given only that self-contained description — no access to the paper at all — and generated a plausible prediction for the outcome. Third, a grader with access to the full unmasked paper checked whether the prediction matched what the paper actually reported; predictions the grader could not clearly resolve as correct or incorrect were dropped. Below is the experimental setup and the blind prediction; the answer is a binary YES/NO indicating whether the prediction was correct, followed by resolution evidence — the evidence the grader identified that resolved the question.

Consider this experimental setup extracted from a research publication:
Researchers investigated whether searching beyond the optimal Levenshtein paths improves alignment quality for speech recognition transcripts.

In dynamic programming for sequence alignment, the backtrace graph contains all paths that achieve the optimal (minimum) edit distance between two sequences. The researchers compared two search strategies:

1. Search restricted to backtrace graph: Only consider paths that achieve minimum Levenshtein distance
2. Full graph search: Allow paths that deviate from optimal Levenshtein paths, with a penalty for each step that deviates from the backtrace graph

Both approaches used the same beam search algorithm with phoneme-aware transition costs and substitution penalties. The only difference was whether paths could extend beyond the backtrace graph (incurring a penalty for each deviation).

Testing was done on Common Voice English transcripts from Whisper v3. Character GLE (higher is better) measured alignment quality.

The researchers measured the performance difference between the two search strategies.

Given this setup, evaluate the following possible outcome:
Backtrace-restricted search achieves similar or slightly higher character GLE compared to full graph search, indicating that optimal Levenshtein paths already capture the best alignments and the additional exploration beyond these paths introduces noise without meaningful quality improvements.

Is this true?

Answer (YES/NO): NO